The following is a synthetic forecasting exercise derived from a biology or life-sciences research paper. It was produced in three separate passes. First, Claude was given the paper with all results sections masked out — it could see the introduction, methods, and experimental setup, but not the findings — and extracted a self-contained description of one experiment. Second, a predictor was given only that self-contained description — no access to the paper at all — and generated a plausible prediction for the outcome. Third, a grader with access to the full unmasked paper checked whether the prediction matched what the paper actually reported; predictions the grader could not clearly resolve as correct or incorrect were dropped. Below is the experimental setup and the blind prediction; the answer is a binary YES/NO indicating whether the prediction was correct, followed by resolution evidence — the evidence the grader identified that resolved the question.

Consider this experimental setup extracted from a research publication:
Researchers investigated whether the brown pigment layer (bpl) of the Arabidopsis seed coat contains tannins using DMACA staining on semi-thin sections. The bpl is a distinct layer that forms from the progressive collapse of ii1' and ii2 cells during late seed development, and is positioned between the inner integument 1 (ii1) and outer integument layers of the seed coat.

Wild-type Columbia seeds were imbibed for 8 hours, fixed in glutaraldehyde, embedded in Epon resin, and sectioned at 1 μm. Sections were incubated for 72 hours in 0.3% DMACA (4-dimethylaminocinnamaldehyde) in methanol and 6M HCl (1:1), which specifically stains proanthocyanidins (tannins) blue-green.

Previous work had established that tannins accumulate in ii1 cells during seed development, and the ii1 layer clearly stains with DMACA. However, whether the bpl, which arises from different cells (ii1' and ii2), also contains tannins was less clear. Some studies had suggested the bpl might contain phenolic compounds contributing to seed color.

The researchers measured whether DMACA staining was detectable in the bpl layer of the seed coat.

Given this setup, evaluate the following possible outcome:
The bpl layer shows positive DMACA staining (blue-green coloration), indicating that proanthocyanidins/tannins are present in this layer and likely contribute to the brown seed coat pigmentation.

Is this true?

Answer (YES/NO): YES